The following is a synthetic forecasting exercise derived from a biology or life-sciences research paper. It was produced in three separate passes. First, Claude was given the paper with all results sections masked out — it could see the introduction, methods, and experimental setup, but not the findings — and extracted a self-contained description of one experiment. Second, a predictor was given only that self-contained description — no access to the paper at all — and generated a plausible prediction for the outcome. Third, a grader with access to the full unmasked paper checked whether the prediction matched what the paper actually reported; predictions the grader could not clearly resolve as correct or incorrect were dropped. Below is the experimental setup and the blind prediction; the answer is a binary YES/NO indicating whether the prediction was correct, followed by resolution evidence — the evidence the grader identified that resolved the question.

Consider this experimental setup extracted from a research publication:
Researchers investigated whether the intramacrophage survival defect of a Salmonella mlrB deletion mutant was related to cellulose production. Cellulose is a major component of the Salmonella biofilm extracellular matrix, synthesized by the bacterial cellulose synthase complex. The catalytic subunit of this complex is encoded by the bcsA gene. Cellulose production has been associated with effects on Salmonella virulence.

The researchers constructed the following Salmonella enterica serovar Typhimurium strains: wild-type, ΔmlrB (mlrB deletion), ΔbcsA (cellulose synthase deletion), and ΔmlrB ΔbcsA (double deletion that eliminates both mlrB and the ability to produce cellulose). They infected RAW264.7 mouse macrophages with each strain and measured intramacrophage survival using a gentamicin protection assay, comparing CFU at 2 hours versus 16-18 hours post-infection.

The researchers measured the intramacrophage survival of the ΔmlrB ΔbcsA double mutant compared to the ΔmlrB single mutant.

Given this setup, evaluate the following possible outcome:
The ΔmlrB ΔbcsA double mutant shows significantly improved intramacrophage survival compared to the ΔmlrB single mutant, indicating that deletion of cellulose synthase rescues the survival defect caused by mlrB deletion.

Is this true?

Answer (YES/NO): YES